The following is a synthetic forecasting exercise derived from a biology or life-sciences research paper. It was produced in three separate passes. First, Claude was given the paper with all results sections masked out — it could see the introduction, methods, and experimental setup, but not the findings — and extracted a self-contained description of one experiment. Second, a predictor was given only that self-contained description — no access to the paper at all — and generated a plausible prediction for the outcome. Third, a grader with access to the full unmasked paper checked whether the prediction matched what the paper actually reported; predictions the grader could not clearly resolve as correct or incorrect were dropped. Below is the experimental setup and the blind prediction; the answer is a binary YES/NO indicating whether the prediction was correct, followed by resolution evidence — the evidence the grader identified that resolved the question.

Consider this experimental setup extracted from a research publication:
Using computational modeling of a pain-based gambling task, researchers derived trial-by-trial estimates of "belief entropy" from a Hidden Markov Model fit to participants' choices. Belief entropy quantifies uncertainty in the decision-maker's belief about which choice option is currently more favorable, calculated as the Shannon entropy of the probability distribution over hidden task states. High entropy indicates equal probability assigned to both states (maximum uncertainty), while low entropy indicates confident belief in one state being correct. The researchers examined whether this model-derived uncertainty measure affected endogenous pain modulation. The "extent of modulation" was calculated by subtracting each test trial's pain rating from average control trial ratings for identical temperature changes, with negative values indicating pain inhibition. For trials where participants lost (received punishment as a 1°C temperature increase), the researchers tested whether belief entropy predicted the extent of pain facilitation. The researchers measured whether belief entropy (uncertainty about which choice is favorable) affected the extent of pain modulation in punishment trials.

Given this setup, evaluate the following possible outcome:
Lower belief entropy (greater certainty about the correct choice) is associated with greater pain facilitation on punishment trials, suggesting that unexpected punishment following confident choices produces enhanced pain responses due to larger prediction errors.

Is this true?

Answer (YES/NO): NO